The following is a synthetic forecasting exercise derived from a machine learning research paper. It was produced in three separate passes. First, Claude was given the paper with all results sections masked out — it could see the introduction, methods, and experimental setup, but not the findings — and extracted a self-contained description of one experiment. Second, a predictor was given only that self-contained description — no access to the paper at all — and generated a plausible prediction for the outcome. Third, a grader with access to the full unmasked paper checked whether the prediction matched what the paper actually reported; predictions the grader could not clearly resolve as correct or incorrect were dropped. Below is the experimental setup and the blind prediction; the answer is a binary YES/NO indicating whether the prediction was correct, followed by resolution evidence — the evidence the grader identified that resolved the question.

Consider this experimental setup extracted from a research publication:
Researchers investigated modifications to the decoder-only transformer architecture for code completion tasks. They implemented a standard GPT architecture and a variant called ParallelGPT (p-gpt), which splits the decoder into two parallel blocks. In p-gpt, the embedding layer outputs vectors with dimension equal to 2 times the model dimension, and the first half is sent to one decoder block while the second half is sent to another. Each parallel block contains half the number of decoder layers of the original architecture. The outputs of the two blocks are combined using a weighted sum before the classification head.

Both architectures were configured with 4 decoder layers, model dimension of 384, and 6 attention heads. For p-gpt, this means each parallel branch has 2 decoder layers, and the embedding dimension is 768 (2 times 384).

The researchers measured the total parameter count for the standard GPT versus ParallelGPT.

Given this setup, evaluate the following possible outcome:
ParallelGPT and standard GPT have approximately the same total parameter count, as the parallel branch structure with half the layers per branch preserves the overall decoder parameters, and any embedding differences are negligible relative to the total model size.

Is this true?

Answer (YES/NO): NO